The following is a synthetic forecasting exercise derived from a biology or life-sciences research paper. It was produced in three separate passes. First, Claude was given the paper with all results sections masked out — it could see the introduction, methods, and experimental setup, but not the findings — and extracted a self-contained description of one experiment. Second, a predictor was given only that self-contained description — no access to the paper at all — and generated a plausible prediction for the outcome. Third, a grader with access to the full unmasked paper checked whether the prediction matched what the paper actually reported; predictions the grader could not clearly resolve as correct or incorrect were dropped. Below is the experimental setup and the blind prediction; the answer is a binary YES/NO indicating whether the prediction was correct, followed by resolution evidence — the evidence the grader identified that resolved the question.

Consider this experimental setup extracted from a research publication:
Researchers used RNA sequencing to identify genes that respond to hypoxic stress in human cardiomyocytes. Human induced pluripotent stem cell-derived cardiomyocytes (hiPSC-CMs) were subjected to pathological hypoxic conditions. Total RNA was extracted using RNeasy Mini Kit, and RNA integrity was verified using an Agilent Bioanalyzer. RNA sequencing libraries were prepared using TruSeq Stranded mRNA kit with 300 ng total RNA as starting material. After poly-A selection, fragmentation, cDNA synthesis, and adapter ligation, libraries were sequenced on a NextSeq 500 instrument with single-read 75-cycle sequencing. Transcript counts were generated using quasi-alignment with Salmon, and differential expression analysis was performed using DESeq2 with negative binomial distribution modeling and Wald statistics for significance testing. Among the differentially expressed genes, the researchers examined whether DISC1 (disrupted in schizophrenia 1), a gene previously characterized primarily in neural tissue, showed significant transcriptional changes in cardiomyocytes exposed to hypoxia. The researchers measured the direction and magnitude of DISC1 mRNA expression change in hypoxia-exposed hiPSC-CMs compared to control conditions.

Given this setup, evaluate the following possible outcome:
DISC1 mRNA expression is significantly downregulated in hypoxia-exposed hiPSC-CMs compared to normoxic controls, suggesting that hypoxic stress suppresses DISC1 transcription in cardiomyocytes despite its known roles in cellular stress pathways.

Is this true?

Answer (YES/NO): YES